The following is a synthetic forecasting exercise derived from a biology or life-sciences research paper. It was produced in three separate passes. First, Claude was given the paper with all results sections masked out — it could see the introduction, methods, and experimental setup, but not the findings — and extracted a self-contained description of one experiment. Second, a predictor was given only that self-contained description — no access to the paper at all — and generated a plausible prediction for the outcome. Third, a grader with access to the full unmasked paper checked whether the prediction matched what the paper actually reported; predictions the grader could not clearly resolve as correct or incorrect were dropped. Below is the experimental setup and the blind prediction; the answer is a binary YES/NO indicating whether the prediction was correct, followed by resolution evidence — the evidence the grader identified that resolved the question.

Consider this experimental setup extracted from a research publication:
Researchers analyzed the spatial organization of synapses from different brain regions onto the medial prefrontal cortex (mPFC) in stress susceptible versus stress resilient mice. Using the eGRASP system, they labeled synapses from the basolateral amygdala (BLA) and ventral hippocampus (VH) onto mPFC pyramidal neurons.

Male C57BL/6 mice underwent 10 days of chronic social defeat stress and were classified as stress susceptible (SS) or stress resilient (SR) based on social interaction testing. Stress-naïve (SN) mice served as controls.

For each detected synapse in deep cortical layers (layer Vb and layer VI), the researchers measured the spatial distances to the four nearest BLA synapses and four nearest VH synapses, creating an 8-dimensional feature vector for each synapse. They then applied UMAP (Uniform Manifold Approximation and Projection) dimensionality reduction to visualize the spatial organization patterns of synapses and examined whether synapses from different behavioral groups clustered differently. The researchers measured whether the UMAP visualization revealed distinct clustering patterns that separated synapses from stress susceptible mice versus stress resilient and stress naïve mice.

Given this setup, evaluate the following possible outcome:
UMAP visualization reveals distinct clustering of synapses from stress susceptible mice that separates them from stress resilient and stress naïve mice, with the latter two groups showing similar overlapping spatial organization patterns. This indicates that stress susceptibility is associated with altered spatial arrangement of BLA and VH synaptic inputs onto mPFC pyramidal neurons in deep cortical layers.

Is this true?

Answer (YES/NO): YES